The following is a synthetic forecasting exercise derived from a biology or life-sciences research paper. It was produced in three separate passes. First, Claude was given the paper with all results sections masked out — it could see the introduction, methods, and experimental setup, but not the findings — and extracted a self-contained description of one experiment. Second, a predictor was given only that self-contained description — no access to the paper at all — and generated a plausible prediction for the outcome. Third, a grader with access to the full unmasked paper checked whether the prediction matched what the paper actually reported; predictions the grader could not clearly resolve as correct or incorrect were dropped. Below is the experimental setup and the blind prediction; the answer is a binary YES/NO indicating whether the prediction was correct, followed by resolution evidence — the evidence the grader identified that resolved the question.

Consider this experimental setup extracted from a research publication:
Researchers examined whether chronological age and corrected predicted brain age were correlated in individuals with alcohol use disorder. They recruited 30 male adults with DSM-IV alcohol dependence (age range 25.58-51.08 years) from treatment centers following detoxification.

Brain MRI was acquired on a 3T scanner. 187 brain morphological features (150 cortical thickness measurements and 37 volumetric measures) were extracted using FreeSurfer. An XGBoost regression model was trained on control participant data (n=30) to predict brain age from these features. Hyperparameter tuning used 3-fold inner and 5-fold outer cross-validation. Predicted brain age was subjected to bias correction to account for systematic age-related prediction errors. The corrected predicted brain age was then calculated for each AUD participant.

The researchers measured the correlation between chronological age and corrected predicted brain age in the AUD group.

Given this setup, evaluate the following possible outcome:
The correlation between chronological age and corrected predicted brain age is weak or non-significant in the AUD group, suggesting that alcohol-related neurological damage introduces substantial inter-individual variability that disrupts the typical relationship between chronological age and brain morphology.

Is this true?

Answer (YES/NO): NO